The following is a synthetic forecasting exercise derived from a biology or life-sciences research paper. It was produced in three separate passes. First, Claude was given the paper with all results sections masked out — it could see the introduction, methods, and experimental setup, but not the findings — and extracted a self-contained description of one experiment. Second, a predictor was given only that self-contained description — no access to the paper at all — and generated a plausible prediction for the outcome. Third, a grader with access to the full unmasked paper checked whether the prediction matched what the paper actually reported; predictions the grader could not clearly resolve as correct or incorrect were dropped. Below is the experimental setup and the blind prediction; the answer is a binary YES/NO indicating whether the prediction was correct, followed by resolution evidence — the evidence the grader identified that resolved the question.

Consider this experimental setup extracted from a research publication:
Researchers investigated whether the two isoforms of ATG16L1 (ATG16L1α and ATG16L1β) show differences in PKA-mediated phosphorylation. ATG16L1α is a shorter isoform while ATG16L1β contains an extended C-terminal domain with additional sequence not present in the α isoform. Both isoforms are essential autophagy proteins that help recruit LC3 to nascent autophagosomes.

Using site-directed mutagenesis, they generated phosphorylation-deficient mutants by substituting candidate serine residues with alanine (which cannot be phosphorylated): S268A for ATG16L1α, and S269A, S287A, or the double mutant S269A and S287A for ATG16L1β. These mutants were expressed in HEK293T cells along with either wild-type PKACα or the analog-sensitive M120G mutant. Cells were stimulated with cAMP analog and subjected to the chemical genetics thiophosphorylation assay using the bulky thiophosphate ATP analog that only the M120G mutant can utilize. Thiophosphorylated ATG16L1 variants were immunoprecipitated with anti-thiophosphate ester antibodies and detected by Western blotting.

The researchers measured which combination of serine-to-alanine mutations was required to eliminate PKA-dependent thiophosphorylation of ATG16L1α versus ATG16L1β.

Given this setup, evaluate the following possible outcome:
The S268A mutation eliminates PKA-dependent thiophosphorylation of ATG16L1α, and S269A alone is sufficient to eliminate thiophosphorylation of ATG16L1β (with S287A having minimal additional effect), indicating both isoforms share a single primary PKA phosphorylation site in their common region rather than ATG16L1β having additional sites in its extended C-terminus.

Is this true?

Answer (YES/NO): YES